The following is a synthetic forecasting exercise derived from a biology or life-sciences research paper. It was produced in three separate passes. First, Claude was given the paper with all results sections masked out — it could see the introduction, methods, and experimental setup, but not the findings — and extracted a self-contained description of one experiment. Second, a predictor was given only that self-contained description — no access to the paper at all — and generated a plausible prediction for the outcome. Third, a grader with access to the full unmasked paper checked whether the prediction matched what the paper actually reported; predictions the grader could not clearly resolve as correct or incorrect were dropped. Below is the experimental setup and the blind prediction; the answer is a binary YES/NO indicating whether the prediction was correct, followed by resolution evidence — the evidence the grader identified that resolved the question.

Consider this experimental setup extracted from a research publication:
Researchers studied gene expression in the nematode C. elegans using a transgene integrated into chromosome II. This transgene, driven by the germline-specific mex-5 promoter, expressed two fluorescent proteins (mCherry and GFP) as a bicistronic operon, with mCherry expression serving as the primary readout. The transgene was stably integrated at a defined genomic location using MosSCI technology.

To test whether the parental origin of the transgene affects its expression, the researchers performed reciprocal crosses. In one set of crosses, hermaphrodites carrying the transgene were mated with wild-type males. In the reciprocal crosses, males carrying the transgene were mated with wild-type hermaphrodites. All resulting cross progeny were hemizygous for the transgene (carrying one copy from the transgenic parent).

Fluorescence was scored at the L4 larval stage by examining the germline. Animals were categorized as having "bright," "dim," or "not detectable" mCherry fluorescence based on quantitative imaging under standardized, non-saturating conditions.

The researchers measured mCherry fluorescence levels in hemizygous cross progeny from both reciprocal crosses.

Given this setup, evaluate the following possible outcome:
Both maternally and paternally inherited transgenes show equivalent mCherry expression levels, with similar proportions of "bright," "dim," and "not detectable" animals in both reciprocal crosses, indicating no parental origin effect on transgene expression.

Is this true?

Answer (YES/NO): NO